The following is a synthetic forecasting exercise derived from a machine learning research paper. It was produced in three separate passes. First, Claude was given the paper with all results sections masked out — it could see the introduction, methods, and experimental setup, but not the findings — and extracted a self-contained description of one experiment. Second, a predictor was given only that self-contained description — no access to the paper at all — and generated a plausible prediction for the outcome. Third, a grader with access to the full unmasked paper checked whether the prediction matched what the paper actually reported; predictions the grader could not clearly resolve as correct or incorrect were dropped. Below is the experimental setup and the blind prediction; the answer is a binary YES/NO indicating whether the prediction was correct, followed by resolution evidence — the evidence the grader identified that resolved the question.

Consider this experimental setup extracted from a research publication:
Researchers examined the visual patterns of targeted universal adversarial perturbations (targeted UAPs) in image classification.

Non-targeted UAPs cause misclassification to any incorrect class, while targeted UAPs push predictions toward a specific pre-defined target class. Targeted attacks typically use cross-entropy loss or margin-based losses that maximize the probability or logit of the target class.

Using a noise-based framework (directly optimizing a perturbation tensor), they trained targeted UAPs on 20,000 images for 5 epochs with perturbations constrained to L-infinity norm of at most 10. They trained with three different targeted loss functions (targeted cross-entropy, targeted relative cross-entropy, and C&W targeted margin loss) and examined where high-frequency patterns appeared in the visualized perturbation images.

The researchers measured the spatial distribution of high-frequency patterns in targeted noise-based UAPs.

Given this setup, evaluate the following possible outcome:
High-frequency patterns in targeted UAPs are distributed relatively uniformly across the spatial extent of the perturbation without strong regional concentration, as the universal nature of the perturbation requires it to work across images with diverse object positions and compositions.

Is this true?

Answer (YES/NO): NO